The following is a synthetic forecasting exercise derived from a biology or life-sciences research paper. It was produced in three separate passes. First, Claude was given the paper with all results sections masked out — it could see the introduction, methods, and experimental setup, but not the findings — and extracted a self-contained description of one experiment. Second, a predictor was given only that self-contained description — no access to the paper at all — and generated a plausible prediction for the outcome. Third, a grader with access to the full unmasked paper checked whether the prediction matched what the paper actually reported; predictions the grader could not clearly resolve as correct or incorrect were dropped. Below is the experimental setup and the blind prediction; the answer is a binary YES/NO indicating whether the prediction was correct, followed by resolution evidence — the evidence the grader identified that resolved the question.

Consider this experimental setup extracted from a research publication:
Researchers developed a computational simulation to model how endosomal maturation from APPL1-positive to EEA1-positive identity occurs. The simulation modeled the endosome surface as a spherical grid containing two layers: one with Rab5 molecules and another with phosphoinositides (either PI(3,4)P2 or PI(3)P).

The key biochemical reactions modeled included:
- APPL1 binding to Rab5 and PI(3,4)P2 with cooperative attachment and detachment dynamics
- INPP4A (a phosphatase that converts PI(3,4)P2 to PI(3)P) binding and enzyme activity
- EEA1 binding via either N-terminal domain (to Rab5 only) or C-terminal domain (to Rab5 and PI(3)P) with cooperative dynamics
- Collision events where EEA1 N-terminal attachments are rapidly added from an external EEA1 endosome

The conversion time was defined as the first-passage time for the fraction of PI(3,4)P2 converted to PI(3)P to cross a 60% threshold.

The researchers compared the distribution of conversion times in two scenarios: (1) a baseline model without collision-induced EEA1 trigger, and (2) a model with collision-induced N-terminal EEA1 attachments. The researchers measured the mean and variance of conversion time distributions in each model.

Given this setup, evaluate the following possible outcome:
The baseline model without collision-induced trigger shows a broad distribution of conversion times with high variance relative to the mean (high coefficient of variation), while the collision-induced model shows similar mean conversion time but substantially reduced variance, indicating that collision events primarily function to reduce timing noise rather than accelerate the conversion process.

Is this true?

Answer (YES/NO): NO